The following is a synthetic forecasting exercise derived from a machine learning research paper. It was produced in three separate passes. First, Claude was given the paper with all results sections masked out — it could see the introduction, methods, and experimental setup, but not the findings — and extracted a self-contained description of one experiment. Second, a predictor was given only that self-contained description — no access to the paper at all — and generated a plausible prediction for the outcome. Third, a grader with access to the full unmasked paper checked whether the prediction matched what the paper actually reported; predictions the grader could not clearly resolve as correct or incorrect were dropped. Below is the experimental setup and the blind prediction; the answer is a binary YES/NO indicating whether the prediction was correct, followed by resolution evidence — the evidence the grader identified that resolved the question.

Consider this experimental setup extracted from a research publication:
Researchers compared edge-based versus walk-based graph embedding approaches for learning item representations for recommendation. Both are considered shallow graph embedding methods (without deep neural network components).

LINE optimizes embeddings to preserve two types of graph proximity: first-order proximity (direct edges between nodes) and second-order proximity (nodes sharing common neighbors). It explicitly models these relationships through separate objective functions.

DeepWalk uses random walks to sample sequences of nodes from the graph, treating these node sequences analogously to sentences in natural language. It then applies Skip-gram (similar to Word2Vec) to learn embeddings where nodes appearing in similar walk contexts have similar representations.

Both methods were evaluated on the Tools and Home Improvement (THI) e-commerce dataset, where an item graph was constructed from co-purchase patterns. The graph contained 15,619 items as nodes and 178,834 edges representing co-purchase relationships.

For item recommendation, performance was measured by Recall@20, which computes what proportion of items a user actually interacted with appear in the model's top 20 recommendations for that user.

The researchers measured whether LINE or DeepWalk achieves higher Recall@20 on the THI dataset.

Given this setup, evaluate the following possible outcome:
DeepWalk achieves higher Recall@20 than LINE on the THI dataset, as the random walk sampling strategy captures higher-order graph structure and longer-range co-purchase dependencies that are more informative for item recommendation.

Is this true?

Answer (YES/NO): YES